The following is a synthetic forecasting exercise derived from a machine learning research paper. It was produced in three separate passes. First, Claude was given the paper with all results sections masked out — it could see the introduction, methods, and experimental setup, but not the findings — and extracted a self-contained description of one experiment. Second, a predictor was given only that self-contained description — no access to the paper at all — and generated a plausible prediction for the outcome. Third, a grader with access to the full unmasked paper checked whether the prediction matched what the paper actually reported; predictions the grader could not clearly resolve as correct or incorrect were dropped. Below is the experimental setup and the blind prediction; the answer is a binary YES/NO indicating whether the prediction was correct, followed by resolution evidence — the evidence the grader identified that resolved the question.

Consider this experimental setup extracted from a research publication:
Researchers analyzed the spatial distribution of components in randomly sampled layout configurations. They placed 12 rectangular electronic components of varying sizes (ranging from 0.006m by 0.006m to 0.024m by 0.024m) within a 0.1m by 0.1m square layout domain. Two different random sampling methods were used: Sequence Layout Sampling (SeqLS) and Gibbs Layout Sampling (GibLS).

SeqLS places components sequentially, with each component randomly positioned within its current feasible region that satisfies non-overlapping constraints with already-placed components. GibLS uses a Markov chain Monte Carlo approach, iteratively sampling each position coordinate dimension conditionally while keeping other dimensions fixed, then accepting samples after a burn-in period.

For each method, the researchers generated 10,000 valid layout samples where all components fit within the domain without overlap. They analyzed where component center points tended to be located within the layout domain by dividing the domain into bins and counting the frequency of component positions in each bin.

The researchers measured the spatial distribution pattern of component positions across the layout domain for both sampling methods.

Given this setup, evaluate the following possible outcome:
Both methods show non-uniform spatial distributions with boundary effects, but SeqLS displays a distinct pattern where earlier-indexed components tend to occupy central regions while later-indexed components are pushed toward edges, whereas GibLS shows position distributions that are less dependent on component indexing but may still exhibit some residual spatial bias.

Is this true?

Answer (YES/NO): NO